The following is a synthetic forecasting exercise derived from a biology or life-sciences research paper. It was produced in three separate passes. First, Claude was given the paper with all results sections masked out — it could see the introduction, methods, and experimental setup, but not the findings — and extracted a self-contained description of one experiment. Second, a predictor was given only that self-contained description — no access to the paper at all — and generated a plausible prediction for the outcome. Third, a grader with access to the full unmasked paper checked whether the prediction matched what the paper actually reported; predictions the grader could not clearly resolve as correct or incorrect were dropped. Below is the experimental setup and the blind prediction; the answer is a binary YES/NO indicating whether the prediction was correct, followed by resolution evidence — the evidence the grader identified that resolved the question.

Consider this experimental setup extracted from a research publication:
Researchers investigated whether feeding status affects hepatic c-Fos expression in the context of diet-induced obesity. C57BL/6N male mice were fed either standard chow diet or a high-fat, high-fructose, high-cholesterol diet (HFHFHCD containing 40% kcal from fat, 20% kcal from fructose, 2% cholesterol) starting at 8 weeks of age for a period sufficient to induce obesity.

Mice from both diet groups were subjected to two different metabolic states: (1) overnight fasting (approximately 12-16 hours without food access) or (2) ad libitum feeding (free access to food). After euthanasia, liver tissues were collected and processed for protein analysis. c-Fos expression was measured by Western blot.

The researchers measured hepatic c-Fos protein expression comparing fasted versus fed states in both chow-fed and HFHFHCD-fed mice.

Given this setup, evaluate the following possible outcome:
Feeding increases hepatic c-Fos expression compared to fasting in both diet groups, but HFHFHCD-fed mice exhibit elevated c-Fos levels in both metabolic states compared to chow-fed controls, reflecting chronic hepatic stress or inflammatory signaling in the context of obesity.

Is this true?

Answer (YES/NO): YES